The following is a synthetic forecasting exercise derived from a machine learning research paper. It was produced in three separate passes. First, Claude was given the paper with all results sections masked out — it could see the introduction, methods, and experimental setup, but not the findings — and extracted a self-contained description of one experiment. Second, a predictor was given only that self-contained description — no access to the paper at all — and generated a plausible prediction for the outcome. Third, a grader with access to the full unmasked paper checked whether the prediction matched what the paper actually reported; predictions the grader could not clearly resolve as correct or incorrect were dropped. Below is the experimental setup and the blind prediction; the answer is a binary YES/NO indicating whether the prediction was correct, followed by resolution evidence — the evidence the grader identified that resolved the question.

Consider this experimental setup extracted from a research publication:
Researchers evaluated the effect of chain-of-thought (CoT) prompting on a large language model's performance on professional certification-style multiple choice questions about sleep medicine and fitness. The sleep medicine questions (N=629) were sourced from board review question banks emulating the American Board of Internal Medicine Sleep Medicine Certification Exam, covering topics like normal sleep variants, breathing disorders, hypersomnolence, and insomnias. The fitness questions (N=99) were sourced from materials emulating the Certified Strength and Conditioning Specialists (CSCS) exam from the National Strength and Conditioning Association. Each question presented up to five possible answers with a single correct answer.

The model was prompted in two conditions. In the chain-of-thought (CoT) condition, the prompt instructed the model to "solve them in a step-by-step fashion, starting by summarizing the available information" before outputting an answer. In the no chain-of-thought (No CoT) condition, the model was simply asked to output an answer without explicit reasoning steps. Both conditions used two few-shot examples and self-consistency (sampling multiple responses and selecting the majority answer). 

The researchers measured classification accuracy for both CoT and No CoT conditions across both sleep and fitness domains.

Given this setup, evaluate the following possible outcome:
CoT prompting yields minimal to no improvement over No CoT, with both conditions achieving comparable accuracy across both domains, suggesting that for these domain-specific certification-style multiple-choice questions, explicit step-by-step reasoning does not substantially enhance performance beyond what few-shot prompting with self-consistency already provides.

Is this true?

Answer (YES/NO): YES